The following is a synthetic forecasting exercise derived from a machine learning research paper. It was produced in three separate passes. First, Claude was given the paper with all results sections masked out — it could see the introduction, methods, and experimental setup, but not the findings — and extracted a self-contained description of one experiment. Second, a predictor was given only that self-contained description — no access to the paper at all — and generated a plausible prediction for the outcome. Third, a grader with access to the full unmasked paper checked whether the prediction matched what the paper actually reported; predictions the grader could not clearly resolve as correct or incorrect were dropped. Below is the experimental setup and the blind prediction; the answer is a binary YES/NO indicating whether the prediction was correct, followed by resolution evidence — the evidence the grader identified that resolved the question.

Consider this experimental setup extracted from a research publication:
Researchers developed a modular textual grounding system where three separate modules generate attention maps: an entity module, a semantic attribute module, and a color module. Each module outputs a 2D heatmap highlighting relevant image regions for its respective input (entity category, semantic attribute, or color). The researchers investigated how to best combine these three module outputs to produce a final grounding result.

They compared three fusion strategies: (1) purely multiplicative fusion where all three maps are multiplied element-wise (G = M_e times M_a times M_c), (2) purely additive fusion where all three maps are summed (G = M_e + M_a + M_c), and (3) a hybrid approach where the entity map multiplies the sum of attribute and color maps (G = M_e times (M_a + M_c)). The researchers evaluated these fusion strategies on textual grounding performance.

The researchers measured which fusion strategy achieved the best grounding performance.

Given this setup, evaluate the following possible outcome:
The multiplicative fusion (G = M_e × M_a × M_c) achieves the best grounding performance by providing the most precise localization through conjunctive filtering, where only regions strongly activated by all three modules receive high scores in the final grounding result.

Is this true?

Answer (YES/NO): NO